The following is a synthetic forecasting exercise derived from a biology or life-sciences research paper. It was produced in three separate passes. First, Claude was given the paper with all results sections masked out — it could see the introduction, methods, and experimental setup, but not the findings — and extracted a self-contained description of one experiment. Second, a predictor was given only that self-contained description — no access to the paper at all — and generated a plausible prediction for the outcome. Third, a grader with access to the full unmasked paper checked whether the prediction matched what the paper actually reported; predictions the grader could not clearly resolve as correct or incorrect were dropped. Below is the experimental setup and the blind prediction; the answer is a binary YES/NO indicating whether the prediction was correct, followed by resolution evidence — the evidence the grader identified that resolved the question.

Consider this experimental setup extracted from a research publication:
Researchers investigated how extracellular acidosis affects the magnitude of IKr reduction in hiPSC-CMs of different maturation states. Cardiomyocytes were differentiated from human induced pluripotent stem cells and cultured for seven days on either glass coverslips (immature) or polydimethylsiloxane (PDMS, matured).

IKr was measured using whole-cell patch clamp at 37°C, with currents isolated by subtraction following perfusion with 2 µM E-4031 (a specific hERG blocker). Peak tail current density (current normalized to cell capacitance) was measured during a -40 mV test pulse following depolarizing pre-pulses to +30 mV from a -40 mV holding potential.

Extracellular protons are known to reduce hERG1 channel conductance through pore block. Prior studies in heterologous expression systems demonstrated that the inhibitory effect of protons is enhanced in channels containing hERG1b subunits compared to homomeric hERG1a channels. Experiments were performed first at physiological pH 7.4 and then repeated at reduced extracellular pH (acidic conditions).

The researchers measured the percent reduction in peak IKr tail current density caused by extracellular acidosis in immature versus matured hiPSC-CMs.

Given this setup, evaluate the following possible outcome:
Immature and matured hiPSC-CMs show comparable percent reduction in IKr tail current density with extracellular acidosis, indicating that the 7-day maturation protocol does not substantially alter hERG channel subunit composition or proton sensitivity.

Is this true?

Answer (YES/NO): NO